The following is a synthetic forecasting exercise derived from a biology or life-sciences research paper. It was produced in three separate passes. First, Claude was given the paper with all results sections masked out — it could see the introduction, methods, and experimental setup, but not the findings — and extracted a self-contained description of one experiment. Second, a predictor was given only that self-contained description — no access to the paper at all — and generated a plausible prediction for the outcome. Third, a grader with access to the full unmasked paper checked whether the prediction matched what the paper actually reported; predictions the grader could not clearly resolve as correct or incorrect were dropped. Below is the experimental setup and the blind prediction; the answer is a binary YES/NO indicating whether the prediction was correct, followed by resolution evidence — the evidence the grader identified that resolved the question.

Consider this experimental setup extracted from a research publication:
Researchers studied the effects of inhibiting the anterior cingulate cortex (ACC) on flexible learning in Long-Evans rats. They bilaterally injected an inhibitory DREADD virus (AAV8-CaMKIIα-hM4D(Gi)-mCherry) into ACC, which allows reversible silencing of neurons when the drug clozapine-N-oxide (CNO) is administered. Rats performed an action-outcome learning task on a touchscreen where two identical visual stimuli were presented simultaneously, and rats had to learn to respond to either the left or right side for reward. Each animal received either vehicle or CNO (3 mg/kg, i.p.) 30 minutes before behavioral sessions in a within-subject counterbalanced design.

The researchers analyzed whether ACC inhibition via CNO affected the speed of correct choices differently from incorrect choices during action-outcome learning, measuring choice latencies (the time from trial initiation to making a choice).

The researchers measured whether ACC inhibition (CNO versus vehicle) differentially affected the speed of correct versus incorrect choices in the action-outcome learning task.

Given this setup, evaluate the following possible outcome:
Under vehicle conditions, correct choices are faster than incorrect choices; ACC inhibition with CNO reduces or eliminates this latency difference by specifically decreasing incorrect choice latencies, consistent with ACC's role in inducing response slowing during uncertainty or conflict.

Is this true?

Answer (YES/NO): NO